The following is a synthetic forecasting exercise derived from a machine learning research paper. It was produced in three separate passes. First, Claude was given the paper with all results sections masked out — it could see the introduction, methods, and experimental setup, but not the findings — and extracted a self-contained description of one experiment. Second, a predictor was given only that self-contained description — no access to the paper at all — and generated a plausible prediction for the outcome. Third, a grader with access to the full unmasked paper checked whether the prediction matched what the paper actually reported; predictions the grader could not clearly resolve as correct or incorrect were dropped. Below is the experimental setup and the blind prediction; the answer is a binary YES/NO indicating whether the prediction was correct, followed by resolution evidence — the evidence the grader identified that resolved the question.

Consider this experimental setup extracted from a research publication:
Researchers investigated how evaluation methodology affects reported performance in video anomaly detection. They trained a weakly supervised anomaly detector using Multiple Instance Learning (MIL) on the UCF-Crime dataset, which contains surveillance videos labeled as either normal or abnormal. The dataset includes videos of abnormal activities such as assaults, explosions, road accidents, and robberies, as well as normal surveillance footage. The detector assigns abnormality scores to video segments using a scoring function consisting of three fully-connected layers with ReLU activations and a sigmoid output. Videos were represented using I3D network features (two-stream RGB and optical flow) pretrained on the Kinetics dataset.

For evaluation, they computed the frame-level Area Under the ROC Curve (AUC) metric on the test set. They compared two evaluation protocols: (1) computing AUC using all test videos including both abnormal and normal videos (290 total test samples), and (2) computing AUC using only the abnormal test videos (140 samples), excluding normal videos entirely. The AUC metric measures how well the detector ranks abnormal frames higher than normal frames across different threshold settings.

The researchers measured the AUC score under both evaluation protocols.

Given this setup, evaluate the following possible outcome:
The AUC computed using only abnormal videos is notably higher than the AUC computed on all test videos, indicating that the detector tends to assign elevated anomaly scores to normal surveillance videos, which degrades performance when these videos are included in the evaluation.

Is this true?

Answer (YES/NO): NO